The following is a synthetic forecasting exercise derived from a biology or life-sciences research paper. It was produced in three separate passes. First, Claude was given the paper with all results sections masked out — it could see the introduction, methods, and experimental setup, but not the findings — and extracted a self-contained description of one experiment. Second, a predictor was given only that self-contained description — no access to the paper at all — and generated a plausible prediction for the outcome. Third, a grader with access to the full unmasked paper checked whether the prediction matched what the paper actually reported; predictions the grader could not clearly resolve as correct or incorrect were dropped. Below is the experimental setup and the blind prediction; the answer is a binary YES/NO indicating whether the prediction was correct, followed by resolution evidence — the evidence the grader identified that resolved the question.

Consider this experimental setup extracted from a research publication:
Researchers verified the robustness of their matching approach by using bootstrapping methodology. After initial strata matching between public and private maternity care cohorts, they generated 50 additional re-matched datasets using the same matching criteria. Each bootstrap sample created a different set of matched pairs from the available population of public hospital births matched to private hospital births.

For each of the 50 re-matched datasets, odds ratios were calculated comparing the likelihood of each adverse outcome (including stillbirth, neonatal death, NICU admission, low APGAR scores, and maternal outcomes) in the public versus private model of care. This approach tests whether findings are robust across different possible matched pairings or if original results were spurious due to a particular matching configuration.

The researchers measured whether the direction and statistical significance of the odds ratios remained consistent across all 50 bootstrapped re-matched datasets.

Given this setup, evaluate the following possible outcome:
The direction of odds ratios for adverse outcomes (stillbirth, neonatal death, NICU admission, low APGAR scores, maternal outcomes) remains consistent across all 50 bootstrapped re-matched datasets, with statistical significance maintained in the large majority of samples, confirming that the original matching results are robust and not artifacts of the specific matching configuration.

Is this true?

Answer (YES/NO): YES